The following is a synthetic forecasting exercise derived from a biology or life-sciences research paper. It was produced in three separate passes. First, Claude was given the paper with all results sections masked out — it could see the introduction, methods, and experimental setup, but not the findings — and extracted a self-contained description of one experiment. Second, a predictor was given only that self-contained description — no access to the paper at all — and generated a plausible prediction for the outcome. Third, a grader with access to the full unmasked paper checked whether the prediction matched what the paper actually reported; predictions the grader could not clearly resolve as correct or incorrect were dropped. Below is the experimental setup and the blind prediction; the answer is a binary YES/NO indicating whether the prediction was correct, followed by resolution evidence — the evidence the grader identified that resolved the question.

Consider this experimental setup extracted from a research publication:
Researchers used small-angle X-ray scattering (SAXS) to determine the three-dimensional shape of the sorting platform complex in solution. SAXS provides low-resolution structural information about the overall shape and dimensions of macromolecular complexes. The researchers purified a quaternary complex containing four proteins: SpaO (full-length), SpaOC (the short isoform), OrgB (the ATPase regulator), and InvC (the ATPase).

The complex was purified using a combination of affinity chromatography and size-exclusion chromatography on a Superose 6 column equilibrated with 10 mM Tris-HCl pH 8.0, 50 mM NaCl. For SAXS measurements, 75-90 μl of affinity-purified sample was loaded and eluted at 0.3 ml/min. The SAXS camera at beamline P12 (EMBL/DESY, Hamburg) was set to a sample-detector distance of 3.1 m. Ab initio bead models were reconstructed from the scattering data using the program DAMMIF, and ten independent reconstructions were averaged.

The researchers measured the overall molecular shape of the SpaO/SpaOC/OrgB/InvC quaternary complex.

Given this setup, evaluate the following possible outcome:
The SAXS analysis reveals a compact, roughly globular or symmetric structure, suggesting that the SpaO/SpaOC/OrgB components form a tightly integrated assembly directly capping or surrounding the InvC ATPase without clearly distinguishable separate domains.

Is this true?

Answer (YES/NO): NO